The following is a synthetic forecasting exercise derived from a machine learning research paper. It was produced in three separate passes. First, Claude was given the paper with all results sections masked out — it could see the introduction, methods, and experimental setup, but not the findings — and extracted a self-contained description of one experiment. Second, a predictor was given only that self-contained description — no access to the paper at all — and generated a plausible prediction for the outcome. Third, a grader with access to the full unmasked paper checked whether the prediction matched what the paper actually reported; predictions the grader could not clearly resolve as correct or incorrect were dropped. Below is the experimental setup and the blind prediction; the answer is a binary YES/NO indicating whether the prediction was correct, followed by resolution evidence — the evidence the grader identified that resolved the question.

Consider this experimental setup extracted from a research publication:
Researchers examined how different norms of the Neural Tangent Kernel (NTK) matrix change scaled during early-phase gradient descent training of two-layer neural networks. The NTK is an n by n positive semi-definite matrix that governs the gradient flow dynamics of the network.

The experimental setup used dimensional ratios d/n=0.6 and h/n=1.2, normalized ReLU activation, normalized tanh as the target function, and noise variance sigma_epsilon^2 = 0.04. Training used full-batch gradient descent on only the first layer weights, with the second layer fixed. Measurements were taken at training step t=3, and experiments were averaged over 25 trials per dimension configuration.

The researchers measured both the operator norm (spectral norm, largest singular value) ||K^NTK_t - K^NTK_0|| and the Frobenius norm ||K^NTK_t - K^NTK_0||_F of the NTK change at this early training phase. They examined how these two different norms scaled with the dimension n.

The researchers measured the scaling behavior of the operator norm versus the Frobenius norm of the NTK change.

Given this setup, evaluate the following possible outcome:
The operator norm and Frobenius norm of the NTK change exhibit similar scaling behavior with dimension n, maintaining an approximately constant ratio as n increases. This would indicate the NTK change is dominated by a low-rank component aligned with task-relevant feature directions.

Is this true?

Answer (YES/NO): NO